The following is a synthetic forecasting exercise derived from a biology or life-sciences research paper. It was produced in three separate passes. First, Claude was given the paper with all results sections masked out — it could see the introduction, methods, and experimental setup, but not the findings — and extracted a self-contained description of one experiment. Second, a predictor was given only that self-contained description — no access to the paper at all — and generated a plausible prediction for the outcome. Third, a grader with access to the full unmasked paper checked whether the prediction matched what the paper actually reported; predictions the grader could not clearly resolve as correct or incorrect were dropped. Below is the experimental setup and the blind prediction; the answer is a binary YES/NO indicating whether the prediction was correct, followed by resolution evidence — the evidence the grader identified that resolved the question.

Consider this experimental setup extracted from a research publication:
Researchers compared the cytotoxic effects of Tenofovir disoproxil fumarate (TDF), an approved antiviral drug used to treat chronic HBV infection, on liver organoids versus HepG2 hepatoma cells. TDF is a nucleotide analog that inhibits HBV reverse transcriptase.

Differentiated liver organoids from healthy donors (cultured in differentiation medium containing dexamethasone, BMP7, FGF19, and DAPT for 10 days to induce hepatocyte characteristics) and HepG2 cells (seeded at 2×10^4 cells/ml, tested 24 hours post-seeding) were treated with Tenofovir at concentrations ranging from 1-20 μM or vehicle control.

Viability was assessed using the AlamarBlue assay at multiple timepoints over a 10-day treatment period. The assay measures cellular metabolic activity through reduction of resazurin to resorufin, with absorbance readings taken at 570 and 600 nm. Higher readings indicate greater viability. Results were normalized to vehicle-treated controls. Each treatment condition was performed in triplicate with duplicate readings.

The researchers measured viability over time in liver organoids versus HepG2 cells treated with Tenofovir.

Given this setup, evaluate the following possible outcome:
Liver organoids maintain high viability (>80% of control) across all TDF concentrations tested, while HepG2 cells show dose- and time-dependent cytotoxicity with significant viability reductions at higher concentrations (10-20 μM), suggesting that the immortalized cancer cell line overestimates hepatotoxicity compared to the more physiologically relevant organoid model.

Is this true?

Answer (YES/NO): NO